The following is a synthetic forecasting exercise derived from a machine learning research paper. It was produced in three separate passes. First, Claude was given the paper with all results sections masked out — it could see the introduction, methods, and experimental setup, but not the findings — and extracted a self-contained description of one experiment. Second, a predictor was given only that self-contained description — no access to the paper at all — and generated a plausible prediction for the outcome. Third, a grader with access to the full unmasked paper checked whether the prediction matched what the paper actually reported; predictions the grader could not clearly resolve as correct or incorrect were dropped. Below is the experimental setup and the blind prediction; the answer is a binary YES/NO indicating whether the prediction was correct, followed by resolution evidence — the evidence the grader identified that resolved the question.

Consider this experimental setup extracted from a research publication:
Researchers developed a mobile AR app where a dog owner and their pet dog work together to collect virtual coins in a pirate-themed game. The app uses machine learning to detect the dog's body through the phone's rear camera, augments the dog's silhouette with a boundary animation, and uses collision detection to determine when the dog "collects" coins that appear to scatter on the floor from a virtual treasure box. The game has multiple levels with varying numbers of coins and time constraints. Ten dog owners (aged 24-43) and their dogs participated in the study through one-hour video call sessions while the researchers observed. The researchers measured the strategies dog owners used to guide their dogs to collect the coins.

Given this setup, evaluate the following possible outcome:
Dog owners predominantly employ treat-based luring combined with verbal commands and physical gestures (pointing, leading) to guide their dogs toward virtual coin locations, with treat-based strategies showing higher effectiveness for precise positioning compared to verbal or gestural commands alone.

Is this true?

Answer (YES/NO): NO